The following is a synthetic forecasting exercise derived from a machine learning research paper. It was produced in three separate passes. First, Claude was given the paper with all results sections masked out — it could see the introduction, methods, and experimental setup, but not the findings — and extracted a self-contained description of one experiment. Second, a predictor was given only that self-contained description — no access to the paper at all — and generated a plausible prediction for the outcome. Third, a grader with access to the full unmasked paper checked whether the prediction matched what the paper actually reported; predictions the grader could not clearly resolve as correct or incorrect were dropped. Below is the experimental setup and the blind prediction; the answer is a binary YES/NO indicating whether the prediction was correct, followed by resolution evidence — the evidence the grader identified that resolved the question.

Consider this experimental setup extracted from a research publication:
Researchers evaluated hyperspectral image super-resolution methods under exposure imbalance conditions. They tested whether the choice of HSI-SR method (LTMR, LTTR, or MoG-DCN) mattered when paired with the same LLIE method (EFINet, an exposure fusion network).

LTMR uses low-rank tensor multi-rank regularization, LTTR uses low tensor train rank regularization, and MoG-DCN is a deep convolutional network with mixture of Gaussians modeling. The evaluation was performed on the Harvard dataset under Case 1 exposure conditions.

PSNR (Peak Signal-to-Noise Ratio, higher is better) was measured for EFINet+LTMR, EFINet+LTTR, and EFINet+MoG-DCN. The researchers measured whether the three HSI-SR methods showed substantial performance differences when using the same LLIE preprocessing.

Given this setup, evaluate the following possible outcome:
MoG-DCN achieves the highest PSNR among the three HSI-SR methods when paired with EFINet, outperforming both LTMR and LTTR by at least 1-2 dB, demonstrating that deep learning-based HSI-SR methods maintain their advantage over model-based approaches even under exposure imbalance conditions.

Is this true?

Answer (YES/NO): NO